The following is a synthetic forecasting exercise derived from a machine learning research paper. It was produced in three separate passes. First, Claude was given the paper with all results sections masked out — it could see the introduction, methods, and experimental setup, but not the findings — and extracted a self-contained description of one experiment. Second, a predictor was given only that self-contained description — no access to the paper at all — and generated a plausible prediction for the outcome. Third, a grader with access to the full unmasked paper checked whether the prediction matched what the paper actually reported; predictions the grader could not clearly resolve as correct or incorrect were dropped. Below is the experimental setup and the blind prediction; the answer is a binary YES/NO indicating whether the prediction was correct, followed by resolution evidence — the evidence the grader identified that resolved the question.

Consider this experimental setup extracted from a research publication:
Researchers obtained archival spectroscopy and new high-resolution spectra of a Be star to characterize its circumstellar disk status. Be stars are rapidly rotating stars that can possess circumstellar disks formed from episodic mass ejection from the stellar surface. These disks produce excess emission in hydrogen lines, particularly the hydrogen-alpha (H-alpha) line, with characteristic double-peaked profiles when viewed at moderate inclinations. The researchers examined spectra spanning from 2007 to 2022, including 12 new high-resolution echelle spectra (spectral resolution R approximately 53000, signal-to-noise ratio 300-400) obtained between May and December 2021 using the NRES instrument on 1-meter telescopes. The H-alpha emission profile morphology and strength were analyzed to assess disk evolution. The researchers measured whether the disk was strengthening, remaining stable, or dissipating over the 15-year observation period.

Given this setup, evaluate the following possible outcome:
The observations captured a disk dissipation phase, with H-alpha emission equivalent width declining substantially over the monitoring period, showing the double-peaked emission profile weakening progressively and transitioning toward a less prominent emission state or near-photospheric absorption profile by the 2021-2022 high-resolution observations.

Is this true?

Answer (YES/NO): YES